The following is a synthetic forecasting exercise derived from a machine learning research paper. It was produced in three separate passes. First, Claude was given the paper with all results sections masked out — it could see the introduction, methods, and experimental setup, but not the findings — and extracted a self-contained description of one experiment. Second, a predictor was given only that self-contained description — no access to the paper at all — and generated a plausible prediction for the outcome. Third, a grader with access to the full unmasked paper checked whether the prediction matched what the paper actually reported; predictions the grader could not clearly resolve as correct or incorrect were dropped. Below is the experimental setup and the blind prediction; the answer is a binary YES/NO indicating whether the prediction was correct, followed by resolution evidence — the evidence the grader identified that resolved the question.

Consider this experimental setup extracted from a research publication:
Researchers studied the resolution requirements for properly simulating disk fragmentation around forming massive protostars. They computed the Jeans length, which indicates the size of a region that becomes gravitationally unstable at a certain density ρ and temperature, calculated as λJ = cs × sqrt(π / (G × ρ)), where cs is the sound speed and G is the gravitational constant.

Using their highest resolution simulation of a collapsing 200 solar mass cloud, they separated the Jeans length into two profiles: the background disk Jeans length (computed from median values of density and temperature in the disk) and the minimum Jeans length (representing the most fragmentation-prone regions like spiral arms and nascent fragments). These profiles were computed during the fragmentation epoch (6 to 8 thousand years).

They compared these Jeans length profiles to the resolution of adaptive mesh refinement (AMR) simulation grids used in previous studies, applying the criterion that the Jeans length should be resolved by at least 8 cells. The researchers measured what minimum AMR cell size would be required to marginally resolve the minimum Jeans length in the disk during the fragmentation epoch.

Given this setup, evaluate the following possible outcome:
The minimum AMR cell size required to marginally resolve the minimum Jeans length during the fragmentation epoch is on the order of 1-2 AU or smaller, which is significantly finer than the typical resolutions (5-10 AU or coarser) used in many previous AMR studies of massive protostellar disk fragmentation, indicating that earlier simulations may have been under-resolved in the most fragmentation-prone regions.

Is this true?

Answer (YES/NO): NO